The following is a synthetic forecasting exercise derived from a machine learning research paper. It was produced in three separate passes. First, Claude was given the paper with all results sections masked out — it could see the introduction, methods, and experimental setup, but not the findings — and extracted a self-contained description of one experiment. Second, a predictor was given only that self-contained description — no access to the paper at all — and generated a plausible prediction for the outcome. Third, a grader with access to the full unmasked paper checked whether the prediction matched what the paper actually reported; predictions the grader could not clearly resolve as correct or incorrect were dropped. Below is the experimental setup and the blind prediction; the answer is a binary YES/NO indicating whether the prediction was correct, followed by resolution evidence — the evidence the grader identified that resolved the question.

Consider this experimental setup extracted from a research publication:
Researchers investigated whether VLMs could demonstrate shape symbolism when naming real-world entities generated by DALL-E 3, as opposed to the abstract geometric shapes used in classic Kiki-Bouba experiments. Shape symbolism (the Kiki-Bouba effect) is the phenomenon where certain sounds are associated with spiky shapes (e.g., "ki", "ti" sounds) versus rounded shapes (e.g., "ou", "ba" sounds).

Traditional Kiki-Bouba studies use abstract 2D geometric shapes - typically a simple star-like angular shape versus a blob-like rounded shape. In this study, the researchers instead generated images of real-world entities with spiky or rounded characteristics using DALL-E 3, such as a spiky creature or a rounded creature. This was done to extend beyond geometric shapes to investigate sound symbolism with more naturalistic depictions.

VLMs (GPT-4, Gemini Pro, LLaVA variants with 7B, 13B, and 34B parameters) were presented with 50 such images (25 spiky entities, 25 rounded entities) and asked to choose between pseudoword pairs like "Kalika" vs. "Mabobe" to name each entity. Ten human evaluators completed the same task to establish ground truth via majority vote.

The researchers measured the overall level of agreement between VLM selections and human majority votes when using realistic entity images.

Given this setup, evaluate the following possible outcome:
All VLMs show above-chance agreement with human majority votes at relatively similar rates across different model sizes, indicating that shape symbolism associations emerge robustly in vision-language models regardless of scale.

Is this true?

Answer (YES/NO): NO